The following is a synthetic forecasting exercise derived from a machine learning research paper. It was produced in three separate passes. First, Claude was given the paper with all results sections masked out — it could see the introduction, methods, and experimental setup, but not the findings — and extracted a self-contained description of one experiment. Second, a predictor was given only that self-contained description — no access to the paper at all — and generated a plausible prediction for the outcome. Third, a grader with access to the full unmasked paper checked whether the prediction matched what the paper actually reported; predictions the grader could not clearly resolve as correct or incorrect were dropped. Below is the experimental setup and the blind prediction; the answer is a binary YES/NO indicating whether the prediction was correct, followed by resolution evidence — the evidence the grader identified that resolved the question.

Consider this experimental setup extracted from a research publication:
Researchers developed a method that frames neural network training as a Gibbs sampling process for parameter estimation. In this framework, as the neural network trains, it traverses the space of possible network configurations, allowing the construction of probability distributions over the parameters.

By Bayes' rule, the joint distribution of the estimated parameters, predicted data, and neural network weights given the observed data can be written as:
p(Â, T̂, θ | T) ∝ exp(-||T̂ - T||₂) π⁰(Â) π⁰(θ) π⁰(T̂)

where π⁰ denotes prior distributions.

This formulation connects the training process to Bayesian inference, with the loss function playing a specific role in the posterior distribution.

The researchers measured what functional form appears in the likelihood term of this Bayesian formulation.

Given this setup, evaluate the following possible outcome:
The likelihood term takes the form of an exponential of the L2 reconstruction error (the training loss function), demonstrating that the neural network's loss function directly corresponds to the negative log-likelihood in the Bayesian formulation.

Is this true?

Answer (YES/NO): YES